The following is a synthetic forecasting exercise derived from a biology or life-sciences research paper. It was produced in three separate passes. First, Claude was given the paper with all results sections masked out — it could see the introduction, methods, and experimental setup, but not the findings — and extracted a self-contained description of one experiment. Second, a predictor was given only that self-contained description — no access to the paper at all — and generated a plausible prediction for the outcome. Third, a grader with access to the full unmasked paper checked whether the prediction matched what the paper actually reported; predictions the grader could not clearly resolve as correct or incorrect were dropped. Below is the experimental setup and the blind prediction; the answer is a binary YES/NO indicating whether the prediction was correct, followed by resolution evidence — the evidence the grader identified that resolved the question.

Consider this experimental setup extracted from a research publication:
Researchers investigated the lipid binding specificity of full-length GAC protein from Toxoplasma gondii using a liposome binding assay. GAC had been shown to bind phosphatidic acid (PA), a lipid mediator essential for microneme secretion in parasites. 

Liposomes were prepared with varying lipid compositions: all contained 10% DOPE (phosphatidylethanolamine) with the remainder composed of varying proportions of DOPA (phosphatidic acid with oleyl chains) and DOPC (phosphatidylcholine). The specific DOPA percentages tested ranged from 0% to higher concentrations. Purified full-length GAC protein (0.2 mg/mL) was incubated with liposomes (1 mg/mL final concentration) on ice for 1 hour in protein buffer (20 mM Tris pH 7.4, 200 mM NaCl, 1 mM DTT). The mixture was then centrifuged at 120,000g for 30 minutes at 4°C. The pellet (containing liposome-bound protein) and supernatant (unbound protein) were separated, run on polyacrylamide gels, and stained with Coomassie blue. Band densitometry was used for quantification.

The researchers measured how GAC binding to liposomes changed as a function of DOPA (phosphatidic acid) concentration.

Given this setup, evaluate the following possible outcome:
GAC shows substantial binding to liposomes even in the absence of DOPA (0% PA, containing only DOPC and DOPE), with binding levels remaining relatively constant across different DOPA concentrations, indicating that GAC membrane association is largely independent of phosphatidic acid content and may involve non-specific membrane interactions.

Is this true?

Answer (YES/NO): NO